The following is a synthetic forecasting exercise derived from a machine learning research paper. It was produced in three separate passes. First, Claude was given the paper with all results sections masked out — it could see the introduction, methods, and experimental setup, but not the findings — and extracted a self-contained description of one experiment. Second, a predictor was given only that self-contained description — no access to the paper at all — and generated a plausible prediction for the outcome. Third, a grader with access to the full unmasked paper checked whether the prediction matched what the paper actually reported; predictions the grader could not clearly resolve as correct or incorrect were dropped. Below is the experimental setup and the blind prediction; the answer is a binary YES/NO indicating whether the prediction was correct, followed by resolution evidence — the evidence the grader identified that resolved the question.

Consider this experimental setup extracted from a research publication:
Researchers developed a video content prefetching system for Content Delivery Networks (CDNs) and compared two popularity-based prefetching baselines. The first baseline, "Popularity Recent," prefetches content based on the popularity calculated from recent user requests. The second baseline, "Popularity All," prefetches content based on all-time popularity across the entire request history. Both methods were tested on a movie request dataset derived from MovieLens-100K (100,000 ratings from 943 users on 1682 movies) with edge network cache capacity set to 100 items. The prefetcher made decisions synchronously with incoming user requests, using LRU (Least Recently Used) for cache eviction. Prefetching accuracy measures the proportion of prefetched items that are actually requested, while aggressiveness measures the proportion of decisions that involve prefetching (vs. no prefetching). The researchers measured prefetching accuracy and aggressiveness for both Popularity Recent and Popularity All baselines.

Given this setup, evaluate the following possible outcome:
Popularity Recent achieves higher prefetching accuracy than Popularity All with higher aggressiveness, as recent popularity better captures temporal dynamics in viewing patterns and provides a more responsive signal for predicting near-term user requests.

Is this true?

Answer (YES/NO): YES